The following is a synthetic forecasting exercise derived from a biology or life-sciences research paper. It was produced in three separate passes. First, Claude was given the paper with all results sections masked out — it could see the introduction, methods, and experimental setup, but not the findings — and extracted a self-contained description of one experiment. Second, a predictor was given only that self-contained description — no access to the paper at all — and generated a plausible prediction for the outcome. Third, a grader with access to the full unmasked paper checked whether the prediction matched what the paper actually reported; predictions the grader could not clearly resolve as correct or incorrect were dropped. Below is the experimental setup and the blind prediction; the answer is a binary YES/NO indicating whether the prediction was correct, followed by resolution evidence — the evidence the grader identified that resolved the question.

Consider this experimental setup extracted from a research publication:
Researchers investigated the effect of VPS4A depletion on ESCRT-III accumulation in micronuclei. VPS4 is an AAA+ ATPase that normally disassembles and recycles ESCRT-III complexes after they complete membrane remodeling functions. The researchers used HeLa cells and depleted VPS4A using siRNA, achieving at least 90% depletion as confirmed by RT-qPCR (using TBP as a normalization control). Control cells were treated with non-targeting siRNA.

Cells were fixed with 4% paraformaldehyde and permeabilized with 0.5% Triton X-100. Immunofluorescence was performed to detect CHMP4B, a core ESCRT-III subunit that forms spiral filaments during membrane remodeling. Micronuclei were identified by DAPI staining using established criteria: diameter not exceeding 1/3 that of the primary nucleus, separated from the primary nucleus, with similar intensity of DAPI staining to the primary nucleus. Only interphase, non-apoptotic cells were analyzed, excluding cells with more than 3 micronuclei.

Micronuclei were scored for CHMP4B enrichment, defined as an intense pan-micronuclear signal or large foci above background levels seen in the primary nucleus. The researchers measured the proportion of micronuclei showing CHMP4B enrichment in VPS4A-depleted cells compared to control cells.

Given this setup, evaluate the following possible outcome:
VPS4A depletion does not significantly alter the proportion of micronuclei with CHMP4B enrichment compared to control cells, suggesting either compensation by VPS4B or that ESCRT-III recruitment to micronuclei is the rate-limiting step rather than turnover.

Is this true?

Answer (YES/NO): NO